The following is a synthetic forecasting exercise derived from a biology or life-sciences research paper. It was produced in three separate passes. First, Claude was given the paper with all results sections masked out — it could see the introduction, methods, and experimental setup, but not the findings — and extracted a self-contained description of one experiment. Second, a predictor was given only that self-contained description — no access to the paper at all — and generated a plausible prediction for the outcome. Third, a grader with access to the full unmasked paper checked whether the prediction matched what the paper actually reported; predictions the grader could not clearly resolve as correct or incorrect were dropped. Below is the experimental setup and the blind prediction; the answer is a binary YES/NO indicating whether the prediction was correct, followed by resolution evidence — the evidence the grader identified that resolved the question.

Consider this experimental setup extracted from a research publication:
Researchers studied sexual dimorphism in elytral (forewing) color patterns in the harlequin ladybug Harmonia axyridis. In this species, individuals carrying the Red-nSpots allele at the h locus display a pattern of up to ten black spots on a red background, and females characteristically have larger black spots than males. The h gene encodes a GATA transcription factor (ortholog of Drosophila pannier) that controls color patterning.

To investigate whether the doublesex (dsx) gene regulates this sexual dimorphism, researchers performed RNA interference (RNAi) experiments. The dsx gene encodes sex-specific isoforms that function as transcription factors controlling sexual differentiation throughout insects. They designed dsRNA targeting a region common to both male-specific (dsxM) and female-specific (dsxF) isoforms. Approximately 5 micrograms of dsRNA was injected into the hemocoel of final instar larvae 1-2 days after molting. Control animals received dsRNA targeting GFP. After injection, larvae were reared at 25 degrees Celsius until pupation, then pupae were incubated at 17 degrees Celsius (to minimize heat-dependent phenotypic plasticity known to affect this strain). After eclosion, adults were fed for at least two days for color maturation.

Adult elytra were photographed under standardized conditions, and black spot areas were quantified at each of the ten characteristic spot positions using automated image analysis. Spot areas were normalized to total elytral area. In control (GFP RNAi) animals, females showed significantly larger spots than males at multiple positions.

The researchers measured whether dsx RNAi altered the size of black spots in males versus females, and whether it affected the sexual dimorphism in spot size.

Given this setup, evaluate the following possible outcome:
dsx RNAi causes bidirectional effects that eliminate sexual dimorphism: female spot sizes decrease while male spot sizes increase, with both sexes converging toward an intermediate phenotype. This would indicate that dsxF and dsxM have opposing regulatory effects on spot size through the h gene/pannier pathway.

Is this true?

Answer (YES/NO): NO